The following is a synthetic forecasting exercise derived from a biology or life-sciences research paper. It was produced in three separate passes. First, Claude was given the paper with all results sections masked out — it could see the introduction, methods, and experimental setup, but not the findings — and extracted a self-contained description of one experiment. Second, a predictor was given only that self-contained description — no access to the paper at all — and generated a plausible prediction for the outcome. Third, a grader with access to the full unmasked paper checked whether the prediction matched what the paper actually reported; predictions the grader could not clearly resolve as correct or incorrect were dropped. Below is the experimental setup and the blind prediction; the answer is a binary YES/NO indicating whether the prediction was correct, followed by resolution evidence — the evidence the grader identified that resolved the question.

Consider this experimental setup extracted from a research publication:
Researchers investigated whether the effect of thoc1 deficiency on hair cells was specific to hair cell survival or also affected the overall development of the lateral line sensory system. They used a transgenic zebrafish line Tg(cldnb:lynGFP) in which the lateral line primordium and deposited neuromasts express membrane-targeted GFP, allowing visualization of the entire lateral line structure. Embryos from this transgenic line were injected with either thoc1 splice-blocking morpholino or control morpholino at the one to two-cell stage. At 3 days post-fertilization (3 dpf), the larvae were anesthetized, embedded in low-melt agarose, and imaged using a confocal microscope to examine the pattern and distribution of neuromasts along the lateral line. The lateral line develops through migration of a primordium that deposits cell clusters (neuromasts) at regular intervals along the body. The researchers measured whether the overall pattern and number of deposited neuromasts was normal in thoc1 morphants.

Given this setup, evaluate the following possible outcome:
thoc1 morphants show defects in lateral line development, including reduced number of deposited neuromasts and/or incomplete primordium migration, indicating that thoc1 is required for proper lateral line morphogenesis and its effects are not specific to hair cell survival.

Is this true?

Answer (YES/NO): YES